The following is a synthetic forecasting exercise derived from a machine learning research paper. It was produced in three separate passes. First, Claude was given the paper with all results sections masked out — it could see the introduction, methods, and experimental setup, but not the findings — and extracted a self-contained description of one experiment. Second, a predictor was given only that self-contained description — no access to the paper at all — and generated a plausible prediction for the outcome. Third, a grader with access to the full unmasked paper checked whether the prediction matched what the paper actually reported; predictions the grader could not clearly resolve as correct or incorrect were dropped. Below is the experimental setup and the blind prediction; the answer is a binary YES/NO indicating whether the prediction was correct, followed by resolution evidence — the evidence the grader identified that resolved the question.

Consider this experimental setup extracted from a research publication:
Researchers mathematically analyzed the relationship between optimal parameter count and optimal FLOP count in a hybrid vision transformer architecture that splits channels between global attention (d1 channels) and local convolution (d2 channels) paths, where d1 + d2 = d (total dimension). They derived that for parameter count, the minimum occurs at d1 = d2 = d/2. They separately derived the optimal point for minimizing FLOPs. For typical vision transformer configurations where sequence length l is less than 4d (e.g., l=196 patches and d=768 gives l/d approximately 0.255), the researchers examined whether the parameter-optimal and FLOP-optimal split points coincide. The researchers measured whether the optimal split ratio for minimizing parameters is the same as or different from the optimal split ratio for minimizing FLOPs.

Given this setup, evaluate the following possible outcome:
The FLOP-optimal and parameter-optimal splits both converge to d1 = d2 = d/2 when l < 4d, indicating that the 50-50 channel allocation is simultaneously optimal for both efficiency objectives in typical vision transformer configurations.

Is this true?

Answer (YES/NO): NO